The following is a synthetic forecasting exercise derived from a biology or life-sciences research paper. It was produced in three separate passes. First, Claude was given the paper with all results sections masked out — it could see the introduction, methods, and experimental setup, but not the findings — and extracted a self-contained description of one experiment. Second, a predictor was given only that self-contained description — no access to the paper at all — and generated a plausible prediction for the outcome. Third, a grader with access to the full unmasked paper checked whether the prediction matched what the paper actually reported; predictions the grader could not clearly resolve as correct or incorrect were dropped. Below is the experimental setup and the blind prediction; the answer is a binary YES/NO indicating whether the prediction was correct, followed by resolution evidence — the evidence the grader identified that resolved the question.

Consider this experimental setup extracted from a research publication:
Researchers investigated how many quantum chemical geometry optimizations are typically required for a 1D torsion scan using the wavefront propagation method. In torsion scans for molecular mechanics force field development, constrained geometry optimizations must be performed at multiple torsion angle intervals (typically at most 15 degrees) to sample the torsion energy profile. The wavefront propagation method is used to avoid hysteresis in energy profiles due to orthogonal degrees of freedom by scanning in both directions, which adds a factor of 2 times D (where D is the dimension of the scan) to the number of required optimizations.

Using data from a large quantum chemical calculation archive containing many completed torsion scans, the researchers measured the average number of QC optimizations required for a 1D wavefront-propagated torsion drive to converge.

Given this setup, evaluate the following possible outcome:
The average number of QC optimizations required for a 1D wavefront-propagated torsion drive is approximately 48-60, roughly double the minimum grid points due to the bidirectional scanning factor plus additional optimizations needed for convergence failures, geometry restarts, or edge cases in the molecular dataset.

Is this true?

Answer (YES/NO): YES